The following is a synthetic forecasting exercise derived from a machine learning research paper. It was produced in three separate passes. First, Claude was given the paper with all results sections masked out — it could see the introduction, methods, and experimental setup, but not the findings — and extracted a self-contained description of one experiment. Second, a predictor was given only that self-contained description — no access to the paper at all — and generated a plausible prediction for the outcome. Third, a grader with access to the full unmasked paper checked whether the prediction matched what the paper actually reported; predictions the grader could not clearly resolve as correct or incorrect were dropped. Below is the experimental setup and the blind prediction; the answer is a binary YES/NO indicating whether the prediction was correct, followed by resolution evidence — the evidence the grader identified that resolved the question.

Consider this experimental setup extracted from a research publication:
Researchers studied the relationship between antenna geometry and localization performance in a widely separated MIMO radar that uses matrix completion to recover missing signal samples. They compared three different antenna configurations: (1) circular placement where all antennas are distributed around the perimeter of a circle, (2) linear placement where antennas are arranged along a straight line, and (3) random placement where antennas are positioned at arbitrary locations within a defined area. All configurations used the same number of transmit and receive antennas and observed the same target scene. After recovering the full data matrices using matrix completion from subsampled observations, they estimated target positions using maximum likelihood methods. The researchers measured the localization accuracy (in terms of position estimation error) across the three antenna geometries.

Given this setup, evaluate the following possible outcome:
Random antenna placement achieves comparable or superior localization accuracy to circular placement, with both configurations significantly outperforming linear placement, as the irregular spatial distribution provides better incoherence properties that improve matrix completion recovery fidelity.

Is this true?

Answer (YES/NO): NO